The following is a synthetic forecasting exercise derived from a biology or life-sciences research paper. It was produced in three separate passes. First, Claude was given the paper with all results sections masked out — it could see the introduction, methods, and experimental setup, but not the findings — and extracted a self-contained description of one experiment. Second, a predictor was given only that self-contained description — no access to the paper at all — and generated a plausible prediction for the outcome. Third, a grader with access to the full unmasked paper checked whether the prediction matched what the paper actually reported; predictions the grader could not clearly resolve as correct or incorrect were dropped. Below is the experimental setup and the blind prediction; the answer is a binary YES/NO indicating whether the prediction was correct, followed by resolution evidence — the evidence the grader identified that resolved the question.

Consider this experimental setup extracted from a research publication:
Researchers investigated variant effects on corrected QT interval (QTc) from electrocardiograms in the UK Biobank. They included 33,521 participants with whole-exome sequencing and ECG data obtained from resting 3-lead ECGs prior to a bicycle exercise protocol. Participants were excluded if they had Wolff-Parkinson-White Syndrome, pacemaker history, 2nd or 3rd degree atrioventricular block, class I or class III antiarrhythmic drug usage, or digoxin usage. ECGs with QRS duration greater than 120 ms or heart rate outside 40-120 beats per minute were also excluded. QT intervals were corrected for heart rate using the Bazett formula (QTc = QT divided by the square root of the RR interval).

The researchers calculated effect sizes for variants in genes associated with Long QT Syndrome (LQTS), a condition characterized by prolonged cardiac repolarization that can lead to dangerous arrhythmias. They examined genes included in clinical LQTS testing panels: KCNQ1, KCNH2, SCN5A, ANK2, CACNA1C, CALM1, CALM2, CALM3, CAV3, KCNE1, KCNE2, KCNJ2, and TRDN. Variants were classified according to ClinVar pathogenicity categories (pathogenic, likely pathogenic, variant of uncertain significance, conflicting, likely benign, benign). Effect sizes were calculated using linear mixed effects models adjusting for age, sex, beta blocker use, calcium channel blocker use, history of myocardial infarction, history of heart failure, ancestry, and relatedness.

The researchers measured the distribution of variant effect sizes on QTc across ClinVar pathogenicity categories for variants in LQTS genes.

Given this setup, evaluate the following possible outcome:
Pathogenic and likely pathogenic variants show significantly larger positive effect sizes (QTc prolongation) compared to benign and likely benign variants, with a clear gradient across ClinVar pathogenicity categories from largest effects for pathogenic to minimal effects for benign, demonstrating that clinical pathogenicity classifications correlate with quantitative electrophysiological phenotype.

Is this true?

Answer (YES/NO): YES